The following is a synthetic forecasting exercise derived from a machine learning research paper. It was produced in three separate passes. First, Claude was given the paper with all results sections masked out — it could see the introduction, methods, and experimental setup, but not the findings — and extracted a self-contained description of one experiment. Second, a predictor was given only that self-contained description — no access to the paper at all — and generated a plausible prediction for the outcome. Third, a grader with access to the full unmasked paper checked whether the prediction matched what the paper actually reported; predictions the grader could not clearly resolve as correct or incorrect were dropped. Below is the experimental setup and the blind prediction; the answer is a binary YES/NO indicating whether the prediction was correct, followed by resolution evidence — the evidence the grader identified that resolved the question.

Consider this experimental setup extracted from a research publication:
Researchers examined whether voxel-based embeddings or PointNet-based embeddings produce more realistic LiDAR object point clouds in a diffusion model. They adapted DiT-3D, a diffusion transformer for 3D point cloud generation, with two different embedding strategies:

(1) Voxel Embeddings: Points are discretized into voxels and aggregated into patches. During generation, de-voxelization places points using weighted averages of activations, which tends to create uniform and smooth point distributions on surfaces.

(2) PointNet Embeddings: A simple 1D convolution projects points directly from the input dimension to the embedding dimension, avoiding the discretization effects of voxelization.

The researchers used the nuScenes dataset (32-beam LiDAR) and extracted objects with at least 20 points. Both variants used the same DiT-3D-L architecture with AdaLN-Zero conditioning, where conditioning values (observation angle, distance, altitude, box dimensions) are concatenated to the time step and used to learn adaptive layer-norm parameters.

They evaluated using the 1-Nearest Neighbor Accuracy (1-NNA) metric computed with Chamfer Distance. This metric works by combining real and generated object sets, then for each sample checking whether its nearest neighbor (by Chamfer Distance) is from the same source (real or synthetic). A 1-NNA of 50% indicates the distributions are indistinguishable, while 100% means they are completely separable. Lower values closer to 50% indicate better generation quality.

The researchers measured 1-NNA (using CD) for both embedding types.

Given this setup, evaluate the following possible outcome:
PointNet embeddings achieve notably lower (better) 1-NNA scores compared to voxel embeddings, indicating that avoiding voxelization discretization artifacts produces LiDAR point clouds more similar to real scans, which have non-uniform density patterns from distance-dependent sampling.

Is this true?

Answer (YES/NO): YES